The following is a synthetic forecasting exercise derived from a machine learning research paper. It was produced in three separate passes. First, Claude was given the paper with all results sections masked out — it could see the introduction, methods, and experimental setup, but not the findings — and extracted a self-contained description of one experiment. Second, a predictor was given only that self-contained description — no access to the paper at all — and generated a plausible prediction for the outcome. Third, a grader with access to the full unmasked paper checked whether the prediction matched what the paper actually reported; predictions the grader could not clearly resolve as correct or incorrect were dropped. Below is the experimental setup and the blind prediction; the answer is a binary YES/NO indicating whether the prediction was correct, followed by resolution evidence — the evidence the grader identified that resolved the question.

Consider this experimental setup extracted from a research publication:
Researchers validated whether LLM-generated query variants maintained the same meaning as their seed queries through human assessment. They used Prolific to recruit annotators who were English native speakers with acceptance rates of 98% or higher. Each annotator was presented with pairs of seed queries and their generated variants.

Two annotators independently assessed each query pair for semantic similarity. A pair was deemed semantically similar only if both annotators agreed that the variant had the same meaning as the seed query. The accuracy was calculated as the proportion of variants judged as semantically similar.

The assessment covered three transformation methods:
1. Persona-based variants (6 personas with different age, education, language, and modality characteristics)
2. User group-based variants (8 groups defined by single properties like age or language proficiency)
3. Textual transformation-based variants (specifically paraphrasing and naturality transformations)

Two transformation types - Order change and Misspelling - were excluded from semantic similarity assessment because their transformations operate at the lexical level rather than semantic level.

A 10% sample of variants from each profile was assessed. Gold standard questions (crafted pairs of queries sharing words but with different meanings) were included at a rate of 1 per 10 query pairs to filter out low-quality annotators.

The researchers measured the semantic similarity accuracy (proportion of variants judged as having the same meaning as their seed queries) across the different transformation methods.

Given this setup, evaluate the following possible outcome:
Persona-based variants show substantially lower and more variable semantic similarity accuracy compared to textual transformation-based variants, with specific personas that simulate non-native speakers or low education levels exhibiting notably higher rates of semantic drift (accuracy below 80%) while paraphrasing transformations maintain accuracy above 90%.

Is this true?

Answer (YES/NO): NO